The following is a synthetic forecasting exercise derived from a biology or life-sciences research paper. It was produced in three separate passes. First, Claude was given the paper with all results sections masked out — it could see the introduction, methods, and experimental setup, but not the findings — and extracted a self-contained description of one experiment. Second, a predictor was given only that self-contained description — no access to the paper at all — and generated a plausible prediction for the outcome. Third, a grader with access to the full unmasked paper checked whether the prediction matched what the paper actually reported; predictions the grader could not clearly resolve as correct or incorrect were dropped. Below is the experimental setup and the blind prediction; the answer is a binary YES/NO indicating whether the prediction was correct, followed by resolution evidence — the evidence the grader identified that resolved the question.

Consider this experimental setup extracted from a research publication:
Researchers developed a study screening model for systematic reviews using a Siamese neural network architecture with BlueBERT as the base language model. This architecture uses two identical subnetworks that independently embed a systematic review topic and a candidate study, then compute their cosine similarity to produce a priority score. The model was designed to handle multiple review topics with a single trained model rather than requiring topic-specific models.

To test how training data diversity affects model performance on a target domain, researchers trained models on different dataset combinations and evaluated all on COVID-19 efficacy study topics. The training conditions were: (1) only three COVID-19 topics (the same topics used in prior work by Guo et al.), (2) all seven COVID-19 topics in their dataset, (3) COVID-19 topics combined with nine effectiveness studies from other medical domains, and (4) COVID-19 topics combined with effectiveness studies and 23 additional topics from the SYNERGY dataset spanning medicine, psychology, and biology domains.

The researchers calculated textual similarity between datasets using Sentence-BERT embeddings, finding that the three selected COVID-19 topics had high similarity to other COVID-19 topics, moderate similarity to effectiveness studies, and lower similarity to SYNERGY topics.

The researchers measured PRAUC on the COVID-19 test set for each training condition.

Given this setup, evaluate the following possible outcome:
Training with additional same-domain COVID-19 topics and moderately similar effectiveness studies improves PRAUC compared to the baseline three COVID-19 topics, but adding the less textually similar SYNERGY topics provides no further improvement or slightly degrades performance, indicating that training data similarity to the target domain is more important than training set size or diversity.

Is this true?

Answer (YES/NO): NO